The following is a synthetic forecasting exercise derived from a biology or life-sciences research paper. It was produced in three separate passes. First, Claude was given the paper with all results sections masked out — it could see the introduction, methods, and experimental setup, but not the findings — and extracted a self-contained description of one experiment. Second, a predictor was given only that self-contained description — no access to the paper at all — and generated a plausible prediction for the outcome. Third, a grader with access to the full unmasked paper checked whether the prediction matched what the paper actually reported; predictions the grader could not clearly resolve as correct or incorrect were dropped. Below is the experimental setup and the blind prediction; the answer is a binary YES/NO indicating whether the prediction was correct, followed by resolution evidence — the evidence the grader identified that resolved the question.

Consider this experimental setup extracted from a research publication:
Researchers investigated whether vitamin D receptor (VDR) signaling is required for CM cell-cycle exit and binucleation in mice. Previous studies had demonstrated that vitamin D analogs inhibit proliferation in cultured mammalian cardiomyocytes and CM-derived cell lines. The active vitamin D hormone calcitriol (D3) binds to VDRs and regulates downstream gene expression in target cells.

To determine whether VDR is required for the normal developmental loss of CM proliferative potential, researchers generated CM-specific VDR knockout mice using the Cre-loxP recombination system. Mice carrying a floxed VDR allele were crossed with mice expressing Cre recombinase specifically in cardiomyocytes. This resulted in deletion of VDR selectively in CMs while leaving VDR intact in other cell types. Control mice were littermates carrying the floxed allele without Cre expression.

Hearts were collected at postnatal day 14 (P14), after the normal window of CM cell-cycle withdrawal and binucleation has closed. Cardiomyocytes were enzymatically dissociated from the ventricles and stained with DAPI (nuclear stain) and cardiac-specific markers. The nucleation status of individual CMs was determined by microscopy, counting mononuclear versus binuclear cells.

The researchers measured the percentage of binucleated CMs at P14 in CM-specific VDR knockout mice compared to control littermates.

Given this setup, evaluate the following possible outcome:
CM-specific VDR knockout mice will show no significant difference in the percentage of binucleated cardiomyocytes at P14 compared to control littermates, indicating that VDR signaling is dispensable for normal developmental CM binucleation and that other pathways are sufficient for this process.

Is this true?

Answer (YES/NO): YES